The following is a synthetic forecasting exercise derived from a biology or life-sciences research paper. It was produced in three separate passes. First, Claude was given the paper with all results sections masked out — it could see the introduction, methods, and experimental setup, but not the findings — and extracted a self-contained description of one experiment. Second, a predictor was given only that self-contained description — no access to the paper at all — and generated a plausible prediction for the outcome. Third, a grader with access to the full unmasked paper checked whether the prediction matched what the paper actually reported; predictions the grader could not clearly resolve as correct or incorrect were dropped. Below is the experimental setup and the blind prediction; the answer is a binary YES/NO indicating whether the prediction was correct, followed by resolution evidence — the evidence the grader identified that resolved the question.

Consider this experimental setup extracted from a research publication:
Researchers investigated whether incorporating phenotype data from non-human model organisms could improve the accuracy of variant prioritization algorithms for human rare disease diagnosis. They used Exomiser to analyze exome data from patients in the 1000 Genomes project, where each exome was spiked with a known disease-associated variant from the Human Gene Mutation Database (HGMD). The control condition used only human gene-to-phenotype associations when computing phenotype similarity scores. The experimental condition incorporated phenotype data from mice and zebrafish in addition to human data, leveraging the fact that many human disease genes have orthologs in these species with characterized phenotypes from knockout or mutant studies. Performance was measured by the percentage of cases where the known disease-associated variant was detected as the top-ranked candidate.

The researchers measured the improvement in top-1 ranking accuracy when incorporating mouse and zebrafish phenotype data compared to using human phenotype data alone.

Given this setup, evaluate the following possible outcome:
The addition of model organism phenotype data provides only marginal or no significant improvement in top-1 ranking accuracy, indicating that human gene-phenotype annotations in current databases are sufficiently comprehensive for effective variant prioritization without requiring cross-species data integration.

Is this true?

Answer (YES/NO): NO